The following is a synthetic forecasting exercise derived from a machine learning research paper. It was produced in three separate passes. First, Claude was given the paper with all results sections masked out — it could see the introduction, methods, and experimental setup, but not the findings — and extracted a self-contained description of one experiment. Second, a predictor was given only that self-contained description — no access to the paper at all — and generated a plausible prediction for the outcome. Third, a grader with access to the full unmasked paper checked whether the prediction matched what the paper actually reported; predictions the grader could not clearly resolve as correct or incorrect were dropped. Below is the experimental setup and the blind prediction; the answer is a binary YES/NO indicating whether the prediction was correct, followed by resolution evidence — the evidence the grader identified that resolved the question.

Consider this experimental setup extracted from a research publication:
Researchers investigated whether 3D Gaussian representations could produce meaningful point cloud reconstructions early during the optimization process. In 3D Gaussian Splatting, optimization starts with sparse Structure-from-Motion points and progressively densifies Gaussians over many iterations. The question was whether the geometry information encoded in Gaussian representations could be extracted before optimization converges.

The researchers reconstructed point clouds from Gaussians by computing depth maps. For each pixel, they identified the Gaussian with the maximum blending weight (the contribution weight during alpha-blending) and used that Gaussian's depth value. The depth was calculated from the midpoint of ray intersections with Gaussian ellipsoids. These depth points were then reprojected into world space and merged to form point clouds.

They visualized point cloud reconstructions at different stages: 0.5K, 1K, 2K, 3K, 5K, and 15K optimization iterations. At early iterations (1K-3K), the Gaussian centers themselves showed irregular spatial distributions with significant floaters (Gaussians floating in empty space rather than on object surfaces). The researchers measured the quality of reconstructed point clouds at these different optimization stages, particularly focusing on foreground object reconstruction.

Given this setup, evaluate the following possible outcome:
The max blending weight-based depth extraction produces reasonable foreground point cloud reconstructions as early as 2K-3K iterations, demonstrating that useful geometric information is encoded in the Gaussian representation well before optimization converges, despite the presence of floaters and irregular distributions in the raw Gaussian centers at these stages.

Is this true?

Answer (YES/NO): YES